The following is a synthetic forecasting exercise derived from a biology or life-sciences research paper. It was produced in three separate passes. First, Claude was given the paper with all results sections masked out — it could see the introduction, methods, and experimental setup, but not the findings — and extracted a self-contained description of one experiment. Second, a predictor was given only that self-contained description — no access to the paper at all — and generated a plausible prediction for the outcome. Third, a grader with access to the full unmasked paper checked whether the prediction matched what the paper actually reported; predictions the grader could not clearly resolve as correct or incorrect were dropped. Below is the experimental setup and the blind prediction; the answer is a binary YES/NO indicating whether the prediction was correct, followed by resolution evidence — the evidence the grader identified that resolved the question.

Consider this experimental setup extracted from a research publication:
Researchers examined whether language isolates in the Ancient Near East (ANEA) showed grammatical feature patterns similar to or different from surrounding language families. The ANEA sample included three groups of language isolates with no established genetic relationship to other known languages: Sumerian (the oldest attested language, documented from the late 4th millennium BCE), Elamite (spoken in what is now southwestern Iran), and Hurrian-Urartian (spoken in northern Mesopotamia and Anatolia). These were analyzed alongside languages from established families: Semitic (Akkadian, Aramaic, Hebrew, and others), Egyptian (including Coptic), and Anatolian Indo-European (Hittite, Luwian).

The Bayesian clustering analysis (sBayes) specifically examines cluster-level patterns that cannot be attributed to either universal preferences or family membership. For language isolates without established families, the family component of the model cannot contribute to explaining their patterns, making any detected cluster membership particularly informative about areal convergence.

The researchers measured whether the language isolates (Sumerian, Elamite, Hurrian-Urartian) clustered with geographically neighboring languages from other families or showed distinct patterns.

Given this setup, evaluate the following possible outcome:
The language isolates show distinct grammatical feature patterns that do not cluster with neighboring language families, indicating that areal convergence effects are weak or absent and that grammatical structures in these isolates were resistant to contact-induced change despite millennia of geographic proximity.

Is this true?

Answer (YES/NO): NO